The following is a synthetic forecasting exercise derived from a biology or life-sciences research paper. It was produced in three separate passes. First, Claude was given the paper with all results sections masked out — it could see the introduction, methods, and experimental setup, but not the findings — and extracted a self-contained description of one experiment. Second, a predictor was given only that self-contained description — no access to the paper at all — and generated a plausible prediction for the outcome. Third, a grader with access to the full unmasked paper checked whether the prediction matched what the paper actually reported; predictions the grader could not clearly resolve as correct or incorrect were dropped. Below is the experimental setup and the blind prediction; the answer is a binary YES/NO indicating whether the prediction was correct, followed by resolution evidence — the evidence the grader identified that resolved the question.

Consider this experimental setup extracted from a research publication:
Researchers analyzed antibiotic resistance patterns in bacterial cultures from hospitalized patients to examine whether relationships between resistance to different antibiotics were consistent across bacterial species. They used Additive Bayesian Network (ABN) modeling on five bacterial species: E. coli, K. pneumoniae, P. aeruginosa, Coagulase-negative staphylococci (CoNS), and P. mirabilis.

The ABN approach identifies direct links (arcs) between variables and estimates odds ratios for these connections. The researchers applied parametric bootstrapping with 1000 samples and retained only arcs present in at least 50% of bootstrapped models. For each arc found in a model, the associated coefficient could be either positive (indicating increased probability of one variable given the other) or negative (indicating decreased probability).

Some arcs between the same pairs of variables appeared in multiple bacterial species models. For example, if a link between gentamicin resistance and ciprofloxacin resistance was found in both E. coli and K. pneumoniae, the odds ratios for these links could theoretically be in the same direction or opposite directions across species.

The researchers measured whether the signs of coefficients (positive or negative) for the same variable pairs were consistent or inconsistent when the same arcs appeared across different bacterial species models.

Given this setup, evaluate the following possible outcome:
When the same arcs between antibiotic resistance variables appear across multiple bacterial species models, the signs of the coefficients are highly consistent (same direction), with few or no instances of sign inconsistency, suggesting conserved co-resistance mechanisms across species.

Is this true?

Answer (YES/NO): YES